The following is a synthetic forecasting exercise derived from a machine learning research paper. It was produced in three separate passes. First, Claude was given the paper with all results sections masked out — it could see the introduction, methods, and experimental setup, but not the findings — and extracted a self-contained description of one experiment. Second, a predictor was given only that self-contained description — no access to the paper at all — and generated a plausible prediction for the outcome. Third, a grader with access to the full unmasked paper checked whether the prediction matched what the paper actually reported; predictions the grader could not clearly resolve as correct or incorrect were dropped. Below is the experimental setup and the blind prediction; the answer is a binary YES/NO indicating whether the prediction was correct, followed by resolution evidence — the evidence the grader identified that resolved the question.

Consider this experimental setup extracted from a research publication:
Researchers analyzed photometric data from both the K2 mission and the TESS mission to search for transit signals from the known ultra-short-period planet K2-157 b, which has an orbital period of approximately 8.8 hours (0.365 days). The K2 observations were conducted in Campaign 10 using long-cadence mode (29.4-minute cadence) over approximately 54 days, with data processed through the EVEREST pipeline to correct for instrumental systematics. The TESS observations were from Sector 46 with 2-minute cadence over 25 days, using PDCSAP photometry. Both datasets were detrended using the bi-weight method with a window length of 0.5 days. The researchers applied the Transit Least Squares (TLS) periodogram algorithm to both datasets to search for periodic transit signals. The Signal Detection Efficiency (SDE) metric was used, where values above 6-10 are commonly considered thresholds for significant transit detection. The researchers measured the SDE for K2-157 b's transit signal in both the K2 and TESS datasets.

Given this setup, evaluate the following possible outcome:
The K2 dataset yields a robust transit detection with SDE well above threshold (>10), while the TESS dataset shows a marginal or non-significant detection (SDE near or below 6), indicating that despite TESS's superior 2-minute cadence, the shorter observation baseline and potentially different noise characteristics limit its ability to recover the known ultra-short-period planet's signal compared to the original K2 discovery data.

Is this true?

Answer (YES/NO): YES